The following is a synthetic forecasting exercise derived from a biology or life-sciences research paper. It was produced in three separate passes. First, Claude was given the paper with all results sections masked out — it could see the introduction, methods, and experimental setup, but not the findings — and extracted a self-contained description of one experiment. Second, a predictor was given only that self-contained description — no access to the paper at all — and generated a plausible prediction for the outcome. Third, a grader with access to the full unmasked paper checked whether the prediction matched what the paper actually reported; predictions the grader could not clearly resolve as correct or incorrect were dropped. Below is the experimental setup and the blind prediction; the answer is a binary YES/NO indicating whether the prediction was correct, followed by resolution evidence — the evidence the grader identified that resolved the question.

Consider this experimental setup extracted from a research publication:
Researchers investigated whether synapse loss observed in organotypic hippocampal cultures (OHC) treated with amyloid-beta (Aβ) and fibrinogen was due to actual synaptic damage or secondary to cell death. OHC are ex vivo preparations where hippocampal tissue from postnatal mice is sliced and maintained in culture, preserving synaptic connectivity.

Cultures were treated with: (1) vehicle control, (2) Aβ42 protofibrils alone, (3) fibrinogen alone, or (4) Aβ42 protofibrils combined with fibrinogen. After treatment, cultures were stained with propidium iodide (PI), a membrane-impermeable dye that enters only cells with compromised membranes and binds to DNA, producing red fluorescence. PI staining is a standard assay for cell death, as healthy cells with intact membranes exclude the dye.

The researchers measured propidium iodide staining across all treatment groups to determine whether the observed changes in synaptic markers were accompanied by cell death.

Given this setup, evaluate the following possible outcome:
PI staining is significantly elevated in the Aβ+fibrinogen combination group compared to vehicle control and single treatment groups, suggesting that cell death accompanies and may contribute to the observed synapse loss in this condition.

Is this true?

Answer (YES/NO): NO